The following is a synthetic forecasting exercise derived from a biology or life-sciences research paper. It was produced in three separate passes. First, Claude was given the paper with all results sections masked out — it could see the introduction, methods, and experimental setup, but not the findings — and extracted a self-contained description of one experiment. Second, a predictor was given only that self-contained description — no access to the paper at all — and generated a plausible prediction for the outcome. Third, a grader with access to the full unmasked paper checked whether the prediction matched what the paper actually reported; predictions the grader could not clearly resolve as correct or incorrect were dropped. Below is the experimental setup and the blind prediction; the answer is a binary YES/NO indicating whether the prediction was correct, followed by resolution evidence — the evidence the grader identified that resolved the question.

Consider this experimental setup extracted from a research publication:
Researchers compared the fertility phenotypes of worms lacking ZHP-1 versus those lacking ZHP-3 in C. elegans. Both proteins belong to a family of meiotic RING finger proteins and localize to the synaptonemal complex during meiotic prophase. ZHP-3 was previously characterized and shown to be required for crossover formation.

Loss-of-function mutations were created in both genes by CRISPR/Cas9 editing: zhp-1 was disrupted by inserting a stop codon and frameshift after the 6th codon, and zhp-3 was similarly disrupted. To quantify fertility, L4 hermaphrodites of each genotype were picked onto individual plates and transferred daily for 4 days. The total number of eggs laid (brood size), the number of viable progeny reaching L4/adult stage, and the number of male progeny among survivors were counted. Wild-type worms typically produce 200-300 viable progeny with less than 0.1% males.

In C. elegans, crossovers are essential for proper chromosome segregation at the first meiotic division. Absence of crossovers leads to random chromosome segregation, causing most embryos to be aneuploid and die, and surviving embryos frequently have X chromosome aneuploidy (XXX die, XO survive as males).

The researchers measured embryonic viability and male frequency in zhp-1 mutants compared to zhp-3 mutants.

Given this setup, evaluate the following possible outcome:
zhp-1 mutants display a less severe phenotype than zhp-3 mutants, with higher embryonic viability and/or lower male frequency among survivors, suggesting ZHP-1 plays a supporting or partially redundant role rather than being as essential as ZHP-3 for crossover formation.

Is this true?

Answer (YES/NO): YES